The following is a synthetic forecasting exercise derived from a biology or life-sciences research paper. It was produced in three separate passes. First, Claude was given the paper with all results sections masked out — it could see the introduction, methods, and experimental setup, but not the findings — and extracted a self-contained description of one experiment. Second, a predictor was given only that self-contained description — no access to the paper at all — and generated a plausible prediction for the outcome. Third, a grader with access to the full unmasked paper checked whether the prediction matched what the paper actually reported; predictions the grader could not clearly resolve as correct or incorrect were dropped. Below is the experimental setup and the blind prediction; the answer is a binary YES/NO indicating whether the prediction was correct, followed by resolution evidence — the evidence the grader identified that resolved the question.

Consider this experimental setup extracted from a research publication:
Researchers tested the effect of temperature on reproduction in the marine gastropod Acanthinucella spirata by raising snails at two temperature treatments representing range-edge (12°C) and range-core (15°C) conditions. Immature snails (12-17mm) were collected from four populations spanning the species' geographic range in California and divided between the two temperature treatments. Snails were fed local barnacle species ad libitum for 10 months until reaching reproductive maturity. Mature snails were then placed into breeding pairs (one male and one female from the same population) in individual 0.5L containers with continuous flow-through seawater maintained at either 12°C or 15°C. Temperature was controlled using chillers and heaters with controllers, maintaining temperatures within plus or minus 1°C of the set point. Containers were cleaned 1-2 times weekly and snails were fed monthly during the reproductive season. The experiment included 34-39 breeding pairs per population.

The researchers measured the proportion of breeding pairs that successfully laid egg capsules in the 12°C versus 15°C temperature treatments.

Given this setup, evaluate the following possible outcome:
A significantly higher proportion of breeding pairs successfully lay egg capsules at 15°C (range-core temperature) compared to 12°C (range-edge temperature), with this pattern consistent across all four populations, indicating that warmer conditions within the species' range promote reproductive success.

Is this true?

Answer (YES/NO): NO